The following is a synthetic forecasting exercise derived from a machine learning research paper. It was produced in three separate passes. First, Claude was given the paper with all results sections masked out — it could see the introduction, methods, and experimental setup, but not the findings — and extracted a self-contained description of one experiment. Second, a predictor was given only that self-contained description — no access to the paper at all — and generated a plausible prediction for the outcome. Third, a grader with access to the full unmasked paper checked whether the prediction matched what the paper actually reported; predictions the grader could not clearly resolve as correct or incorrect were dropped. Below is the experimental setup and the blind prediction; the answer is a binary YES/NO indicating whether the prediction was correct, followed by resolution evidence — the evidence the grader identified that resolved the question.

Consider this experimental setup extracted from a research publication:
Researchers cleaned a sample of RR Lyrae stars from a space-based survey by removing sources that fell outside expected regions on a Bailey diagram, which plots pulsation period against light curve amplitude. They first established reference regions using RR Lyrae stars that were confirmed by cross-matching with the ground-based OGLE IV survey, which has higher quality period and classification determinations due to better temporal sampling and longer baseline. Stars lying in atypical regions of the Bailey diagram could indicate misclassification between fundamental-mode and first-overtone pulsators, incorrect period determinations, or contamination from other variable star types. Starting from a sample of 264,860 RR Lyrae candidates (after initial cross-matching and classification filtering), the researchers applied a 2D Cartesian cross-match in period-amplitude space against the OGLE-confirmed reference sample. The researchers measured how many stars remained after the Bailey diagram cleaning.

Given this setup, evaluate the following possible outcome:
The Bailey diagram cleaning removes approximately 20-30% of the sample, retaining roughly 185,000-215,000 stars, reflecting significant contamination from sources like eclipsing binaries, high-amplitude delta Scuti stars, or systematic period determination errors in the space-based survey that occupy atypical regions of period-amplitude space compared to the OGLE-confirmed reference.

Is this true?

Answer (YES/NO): NO